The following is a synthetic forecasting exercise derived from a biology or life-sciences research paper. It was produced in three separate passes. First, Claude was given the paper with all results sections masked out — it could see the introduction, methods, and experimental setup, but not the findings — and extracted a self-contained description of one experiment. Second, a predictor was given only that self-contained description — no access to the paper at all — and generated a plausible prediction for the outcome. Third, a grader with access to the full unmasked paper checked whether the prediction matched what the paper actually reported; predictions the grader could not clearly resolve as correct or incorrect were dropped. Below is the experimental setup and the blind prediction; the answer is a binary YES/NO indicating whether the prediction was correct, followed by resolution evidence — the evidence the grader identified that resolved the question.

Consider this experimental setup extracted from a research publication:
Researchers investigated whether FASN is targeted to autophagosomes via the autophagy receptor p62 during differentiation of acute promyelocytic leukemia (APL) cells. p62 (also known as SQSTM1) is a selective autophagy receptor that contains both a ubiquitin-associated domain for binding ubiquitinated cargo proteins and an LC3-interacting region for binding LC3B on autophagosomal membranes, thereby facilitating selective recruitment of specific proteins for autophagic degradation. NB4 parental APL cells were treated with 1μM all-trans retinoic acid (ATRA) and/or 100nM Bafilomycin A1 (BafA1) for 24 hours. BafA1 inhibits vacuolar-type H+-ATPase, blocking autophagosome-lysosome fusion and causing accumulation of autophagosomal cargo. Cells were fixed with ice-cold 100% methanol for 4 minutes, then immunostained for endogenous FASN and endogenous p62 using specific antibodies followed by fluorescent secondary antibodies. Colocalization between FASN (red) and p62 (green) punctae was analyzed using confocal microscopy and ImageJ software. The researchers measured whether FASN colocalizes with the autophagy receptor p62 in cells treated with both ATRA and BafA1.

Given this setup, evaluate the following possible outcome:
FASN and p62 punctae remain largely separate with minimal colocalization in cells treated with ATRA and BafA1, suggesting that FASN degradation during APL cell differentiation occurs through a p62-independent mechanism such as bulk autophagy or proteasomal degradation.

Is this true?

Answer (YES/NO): NO